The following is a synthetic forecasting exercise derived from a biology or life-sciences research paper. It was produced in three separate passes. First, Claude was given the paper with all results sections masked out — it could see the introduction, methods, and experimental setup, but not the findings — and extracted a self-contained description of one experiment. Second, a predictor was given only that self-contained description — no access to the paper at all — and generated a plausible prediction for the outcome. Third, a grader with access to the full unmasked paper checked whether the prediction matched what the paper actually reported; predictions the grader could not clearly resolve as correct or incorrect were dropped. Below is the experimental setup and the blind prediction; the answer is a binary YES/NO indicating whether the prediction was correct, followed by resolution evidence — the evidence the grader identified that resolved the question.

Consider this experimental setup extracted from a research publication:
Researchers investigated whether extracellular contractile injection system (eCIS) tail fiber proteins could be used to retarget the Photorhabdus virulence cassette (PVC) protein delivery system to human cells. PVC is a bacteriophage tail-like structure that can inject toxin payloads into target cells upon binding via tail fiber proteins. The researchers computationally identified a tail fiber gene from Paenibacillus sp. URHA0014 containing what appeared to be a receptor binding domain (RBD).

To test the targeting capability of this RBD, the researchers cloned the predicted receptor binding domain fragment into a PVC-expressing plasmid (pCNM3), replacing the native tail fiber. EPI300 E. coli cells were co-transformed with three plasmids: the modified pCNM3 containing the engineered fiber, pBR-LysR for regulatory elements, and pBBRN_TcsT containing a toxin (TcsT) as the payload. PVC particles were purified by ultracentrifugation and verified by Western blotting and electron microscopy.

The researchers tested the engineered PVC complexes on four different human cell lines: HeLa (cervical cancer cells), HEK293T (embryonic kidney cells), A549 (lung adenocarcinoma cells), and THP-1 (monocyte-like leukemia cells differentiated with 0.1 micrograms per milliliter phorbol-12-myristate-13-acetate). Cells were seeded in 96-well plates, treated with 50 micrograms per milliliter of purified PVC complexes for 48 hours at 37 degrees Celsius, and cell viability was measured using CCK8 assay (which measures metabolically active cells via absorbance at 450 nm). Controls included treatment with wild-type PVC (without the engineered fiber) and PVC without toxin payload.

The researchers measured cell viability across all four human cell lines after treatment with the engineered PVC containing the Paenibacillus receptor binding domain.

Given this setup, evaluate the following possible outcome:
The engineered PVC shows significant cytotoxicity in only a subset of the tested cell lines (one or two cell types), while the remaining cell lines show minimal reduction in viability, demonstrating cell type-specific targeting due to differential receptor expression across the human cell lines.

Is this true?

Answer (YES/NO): YES